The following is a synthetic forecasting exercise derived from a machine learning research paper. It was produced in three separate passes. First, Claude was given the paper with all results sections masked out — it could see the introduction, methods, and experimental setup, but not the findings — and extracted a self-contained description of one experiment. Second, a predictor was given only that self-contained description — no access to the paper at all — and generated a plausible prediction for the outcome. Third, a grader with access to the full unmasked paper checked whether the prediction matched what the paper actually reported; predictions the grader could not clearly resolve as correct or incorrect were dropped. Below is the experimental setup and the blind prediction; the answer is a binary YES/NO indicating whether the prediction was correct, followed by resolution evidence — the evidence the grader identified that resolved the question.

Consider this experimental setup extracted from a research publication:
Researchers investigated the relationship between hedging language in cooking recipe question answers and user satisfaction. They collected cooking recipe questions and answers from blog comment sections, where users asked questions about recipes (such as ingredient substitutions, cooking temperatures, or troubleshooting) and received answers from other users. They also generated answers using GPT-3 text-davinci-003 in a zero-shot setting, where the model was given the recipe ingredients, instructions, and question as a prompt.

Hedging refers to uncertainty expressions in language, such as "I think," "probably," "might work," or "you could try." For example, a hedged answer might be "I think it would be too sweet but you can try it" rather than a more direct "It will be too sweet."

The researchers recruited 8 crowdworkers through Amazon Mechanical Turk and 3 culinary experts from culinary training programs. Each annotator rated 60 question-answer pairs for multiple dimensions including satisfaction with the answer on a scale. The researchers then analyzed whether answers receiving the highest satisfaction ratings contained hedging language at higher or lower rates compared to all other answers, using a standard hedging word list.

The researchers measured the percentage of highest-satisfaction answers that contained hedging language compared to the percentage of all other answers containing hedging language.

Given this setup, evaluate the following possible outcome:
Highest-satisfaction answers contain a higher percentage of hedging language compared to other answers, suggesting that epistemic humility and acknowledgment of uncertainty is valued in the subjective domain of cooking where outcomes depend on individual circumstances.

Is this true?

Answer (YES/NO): YES